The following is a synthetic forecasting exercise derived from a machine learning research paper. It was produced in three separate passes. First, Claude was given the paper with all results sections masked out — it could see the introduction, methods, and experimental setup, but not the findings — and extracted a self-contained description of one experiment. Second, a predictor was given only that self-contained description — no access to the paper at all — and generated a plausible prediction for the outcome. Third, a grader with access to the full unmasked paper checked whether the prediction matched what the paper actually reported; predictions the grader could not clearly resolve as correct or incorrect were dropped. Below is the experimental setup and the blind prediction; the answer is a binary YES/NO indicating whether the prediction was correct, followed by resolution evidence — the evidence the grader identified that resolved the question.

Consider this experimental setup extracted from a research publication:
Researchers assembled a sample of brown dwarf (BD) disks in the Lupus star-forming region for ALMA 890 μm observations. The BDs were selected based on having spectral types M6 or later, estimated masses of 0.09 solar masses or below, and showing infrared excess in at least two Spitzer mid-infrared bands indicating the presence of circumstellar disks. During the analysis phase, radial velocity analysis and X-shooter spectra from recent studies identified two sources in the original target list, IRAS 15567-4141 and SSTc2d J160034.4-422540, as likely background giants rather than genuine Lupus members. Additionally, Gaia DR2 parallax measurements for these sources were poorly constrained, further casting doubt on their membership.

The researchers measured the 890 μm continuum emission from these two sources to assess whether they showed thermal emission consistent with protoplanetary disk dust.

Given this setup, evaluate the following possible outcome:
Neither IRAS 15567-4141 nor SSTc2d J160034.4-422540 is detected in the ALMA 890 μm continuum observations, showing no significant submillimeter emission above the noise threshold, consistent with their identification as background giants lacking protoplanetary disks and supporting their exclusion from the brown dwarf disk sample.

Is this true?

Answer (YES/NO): YES